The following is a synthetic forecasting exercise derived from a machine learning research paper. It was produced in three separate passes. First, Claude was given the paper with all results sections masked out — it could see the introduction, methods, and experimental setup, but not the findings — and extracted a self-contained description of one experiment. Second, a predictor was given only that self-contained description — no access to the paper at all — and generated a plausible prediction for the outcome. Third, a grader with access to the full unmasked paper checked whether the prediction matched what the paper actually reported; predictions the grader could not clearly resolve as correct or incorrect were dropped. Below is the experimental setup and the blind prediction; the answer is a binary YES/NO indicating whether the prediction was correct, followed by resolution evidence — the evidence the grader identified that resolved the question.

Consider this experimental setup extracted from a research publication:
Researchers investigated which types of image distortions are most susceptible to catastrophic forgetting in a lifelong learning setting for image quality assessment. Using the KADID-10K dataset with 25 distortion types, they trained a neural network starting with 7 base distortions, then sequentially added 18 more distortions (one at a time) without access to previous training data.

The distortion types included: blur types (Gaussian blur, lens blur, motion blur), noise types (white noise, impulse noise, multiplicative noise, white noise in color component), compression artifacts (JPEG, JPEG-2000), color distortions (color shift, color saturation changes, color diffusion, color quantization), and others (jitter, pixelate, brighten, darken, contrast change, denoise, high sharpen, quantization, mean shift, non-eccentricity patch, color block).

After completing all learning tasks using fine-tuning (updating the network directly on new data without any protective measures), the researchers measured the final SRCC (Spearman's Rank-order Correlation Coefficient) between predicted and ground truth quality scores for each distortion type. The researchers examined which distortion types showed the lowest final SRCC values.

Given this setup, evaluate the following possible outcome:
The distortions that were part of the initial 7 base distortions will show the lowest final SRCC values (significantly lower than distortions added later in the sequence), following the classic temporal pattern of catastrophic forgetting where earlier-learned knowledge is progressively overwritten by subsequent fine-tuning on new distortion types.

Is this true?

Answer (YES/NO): NO